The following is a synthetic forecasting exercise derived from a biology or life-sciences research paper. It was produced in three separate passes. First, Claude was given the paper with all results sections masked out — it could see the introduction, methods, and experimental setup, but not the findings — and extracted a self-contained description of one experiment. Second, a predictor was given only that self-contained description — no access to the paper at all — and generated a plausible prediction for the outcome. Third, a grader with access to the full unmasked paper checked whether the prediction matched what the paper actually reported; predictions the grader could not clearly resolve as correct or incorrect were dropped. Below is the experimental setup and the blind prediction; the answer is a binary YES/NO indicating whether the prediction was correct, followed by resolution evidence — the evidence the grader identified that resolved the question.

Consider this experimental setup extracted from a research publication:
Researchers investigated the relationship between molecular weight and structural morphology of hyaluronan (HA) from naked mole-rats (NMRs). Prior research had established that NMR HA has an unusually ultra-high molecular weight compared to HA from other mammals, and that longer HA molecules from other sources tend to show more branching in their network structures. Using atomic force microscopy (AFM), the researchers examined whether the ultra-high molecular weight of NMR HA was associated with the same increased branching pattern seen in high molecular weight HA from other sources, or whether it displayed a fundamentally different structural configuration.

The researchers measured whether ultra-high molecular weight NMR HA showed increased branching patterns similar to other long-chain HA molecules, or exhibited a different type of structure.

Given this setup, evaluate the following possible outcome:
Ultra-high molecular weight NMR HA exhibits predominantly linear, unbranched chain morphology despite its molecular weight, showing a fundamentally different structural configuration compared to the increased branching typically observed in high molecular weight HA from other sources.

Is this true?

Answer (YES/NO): NO